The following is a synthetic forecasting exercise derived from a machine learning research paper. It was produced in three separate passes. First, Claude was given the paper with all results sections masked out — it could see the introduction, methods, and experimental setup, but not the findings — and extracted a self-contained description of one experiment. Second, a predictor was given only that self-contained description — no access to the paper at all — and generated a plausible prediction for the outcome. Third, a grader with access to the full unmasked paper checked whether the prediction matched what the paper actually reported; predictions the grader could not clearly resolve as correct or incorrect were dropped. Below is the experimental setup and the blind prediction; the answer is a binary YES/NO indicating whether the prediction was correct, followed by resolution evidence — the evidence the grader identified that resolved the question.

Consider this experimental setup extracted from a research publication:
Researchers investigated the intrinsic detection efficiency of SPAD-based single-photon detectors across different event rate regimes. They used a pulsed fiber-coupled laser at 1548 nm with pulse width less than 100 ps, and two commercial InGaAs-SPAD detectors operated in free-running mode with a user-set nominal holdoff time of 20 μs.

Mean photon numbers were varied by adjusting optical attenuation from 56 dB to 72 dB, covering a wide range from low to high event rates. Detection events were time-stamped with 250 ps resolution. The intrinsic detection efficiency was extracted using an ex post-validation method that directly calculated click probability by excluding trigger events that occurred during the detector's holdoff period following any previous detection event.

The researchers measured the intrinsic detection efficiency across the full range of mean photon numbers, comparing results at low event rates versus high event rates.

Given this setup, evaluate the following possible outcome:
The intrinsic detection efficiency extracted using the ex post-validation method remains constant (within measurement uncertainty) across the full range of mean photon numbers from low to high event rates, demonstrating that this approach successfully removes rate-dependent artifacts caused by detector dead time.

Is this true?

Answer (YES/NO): NO